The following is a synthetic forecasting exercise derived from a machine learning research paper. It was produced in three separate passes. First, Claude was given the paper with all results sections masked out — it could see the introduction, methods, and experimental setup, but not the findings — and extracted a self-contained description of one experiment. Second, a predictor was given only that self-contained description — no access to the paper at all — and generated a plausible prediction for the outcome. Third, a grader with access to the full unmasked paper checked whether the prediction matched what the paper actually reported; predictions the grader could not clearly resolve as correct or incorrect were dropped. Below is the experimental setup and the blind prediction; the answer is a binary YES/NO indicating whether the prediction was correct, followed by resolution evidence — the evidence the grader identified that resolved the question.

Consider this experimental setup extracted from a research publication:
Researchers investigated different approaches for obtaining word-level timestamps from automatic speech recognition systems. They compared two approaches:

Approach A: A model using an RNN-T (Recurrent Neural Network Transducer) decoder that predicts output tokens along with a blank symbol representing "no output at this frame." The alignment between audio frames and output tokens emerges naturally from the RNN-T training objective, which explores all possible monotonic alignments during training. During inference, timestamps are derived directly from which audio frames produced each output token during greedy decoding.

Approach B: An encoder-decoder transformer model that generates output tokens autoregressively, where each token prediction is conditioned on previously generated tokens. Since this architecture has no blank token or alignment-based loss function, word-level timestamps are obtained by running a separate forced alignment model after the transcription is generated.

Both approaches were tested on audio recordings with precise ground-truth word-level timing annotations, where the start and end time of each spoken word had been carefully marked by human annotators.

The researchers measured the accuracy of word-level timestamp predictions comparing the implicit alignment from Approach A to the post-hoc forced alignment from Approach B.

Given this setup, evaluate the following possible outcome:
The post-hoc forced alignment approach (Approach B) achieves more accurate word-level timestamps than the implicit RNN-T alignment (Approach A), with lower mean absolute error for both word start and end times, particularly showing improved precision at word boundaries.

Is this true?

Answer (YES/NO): NO